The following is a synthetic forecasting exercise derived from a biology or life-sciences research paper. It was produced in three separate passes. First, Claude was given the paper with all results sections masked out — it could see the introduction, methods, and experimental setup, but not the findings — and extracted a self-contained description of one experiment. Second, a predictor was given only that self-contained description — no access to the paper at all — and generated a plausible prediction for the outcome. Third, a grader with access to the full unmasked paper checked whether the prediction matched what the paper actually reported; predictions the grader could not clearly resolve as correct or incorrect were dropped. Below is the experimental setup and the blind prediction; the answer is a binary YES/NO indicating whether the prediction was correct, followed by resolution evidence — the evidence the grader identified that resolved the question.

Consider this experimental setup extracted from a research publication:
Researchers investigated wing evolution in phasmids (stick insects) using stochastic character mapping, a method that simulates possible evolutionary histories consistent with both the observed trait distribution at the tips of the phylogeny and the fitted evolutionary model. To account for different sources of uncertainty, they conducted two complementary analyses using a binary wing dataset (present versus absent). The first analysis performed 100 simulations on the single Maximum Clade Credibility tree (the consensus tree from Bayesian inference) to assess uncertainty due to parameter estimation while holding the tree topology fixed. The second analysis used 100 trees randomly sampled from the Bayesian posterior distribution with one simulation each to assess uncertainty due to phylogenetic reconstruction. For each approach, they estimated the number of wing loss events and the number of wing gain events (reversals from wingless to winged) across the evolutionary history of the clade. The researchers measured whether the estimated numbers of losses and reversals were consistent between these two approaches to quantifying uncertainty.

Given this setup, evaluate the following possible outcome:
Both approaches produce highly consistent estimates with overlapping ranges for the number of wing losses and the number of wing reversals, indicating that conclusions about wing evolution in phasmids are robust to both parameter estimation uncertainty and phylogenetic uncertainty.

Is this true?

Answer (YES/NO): YES